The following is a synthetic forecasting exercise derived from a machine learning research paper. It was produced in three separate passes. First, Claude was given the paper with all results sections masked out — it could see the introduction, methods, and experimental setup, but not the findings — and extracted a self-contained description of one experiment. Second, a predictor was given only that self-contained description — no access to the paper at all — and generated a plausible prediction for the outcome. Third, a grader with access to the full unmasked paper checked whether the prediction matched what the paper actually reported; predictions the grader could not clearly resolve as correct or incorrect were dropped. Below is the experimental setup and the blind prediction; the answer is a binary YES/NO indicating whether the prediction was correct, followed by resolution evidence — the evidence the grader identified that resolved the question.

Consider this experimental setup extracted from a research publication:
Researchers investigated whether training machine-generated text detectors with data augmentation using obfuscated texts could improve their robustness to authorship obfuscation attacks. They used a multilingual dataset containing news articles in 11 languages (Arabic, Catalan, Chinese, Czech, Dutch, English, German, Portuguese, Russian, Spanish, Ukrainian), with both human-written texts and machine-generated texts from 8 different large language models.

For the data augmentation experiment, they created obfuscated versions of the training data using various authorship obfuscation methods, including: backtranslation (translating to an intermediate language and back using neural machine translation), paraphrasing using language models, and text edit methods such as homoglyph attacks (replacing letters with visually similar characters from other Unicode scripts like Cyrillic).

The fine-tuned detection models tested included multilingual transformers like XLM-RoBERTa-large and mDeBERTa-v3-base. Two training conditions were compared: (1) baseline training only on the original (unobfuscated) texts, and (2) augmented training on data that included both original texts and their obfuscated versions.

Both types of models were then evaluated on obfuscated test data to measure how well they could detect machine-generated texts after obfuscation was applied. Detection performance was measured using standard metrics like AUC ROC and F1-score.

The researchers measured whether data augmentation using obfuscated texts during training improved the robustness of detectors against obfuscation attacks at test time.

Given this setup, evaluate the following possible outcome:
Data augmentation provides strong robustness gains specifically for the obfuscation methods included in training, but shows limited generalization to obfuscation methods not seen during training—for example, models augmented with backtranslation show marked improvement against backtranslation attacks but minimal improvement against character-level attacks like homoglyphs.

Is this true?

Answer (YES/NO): NO